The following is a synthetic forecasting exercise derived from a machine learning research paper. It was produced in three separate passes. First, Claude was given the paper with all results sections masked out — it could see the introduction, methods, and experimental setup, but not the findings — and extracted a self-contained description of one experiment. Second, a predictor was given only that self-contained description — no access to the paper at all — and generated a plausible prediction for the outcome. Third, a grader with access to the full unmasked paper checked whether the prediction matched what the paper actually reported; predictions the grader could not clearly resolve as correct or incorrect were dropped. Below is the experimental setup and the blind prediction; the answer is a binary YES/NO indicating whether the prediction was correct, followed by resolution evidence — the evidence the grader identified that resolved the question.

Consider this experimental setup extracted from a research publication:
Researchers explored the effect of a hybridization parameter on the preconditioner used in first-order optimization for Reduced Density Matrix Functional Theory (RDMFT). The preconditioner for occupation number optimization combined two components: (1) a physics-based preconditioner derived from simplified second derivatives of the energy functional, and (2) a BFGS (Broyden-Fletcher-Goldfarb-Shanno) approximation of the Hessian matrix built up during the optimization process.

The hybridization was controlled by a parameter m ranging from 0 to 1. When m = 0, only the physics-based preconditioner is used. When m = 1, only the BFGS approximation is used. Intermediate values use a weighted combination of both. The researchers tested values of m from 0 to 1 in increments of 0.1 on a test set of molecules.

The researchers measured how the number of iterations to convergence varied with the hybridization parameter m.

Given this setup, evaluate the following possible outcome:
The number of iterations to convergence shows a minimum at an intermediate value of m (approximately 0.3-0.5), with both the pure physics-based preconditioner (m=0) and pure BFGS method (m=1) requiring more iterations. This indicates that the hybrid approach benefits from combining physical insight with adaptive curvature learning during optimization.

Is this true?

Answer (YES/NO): NO